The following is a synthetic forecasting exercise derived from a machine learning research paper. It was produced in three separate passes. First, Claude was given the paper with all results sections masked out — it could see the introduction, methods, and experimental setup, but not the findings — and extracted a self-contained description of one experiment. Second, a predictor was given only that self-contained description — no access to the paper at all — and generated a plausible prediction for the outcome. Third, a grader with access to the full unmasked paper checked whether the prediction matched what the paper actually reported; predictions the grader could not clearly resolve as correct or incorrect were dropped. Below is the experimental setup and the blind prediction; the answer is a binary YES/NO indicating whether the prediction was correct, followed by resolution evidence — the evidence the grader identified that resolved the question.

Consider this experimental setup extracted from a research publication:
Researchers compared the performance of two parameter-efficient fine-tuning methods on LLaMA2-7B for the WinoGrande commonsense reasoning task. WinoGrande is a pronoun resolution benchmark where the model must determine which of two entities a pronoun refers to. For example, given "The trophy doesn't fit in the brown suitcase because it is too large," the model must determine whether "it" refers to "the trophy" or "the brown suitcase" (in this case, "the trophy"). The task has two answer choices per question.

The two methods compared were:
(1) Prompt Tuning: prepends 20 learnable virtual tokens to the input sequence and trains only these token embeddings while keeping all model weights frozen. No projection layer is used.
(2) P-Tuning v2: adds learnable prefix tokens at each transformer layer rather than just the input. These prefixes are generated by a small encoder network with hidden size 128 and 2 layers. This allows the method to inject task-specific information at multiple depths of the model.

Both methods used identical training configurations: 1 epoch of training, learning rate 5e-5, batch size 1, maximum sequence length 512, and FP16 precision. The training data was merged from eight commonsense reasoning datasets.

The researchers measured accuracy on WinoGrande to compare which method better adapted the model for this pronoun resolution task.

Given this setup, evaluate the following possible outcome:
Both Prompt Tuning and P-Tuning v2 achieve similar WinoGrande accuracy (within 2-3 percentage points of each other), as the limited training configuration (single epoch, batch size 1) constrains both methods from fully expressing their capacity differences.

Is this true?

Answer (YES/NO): NO